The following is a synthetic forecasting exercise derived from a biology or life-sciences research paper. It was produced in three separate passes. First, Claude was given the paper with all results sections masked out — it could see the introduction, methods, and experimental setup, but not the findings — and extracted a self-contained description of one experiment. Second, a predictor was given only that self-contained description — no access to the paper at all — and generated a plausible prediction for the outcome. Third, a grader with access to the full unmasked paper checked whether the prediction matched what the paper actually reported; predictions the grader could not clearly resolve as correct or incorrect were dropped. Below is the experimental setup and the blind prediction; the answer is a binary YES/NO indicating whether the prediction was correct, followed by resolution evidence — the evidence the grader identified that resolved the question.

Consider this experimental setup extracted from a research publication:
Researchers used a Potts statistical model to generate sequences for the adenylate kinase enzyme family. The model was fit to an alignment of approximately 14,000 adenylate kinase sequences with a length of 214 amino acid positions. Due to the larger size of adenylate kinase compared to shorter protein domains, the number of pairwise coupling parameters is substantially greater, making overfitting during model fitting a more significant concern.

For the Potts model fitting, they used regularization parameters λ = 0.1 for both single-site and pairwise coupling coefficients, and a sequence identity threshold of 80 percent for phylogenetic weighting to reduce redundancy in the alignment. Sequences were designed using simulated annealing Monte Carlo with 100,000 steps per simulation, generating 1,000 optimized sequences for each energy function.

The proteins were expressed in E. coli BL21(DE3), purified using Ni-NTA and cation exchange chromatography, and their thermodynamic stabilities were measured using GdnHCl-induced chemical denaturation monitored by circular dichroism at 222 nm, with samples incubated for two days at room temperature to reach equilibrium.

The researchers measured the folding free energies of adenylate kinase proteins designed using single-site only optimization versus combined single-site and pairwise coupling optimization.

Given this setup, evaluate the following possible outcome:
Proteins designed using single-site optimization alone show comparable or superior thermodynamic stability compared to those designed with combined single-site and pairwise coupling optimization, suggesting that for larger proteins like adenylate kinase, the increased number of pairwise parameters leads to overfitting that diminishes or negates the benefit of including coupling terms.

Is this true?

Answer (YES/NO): YES